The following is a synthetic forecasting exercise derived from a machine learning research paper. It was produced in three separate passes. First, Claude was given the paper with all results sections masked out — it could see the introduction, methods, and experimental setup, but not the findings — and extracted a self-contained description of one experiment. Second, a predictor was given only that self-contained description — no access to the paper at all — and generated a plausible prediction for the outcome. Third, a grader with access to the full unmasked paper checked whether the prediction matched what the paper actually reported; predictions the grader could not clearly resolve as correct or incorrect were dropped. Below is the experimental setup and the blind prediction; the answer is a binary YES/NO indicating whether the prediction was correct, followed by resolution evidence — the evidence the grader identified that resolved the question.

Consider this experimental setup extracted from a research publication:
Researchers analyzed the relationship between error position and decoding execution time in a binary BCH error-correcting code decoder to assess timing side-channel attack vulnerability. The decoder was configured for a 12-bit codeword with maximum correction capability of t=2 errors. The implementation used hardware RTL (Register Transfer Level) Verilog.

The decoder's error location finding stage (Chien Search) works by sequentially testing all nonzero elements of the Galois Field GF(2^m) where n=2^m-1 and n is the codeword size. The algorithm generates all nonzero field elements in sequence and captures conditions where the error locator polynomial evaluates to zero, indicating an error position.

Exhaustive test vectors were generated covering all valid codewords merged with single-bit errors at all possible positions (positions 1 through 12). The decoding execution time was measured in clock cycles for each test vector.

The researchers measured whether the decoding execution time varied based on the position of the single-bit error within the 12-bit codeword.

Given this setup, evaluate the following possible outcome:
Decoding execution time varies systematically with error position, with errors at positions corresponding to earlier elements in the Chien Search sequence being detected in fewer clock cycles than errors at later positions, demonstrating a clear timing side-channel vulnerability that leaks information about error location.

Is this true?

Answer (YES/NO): NO